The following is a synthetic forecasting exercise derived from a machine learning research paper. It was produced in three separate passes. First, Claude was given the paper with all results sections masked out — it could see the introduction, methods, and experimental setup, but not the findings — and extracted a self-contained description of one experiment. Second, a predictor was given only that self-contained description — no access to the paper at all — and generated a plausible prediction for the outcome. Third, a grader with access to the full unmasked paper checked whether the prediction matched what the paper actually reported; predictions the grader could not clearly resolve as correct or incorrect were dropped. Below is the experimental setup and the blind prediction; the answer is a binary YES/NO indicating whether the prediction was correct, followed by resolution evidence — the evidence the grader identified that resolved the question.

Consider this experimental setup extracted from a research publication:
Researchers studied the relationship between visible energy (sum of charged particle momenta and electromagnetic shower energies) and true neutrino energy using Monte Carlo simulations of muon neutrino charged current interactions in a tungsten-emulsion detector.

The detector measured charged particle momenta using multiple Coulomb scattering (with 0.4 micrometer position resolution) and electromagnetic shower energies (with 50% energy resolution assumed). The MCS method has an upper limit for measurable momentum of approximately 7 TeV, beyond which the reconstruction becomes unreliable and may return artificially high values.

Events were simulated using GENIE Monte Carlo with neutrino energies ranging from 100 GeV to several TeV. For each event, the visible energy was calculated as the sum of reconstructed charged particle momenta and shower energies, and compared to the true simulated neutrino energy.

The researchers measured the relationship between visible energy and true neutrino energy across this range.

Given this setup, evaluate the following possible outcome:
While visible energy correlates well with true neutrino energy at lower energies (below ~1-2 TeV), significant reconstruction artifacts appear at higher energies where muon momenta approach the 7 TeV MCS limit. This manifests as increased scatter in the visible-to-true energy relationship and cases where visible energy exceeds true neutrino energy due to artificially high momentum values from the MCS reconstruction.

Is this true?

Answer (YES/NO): YES